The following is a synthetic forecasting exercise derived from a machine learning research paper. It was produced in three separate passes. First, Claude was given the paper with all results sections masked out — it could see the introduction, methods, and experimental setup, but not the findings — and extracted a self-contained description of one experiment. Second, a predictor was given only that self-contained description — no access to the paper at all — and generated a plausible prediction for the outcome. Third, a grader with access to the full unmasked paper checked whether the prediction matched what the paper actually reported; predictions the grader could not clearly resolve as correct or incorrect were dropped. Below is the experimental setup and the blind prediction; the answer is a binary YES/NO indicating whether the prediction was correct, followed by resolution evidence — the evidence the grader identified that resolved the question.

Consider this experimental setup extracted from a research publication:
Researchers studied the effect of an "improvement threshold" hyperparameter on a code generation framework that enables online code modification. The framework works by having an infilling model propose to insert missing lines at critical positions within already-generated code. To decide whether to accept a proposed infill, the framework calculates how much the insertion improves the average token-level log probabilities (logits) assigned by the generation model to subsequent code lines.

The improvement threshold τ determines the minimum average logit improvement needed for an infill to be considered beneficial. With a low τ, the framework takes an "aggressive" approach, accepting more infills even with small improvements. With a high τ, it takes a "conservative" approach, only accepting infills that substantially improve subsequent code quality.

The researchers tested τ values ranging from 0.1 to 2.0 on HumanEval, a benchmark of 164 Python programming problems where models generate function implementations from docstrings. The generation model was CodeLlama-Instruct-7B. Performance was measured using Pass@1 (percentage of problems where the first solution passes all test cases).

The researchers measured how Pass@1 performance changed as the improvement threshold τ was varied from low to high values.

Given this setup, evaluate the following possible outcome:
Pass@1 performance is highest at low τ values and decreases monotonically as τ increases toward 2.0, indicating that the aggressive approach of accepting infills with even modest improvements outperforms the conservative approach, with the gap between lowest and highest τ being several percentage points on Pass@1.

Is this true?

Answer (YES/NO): NO